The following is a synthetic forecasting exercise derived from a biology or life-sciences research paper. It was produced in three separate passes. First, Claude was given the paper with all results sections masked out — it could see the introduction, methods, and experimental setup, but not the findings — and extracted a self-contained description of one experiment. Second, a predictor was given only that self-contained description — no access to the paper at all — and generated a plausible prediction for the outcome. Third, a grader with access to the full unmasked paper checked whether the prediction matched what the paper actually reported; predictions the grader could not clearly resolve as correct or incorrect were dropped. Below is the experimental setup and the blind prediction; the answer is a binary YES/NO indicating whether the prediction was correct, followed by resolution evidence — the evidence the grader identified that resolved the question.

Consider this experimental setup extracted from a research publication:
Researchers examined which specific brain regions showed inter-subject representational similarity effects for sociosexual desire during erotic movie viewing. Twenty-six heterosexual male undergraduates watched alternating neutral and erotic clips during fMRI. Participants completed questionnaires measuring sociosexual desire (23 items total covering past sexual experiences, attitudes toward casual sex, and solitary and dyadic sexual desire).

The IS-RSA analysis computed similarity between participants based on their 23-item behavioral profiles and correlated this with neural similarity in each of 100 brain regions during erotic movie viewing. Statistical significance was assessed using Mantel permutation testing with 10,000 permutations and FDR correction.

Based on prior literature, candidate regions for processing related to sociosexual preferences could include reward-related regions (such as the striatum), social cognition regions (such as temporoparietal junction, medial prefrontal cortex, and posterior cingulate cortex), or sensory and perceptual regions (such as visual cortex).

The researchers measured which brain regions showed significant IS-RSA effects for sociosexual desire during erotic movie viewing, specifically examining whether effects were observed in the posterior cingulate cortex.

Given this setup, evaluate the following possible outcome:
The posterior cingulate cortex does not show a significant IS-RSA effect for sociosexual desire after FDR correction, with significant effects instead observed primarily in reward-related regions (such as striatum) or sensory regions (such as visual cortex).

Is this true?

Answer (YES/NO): NO